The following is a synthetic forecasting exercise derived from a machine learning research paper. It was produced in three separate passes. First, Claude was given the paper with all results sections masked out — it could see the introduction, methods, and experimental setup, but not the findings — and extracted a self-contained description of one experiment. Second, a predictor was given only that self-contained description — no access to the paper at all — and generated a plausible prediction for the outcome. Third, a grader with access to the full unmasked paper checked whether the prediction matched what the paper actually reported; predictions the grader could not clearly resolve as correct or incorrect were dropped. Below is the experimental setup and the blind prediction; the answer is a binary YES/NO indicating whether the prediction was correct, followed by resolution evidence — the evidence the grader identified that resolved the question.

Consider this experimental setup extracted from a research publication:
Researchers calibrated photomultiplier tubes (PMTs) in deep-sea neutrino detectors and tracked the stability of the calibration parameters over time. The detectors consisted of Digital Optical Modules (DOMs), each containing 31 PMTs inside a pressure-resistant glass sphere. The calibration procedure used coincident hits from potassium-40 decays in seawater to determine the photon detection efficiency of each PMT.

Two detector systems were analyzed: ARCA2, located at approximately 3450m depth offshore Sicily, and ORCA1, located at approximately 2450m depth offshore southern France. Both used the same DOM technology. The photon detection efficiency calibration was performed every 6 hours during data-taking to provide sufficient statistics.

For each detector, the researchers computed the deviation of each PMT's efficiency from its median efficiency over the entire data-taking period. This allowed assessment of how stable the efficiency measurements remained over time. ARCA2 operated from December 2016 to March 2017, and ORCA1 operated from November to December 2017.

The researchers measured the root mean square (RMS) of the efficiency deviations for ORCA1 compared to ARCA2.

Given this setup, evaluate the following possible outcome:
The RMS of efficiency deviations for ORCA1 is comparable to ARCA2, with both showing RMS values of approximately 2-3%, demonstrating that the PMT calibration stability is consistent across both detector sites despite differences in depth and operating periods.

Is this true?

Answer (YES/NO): NO